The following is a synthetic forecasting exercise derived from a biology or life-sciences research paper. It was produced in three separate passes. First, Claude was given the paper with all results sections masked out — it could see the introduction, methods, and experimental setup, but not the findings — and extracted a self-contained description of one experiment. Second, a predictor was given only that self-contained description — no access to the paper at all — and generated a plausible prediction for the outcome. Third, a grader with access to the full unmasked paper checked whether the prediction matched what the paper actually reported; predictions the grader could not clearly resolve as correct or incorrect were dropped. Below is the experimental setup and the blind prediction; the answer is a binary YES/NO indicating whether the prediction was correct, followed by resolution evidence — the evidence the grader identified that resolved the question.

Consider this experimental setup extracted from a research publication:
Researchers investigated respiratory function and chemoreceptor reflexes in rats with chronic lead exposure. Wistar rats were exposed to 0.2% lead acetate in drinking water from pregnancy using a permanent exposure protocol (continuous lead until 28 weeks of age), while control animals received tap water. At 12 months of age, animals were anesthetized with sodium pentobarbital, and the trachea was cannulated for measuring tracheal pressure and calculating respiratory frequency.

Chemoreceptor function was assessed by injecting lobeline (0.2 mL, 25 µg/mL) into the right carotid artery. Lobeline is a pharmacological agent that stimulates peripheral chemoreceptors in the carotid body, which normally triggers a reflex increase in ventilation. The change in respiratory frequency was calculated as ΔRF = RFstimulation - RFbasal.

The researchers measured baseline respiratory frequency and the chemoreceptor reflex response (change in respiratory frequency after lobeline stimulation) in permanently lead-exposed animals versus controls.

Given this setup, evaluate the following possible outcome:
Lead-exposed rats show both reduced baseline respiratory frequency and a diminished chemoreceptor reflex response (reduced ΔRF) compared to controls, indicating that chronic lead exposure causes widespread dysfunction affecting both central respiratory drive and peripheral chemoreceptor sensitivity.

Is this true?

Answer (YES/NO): NO